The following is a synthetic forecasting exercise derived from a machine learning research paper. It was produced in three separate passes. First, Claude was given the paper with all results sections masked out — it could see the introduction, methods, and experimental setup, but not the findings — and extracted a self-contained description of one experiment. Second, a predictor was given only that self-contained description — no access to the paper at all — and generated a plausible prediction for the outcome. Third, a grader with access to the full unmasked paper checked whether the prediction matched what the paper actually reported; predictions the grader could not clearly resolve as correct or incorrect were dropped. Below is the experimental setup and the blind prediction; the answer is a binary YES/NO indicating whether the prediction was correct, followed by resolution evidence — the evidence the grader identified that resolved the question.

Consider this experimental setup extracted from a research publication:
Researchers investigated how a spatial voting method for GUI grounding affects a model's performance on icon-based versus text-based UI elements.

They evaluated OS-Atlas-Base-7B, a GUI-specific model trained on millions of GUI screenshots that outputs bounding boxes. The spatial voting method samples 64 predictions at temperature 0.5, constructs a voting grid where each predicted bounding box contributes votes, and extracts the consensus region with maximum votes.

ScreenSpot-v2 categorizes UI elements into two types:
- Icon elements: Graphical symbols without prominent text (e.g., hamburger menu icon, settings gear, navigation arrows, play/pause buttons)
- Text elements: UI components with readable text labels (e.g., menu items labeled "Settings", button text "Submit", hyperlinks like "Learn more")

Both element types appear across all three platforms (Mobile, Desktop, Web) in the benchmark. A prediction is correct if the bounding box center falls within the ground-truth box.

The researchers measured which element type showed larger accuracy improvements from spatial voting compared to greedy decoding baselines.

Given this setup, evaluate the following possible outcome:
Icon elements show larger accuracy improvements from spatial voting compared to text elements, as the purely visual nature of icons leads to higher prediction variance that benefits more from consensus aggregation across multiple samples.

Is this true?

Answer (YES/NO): YES